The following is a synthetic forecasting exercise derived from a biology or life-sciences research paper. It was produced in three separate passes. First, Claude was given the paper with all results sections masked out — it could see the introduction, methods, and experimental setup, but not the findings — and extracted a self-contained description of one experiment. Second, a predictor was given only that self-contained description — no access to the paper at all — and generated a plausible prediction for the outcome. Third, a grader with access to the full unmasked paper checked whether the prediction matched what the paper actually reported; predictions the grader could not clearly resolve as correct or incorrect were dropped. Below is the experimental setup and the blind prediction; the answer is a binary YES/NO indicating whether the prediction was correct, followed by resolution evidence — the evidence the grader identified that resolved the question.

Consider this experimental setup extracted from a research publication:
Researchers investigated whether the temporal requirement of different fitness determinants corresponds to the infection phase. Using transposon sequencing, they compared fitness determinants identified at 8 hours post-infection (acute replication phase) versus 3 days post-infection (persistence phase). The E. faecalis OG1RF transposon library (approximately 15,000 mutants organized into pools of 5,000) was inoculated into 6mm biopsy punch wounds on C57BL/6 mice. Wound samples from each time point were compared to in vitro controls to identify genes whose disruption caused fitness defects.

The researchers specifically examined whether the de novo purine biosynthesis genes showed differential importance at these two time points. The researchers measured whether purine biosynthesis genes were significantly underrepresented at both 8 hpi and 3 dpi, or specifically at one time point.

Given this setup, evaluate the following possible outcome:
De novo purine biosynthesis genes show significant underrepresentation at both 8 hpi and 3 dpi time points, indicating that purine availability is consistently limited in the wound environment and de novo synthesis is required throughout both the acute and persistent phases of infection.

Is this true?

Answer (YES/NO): NO